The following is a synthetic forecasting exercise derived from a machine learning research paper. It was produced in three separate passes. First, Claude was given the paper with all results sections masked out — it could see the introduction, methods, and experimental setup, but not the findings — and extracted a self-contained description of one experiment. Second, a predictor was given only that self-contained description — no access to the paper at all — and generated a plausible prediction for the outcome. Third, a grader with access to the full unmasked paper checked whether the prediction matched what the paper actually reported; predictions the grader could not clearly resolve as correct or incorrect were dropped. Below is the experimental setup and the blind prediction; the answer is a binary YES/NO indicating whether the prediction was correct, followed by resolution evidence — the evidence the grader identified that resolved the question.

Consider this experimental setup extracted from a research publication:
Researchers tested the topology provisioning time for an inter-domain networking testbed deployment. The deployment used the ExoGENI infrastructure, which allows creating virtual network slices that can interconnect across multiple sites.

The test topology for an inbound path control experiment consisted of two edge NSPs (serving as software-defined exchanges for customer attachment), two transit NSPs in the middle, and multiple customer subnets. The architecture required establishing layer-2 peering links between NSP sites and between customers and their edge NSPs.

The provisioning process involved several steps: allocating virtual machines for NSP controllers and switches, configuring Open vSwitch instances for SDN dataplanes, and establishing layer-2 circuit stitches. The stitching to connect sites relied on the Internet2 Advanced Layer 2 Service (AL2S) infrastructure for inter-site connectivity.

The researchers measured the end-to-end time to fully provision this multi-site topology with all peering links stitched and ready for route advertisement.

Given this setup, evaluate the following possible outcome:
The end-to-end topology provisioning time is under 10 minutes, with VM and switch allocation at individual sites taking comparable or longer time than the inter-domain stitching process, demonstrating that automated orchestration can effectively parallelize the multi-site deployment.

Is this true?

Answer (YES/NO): NO